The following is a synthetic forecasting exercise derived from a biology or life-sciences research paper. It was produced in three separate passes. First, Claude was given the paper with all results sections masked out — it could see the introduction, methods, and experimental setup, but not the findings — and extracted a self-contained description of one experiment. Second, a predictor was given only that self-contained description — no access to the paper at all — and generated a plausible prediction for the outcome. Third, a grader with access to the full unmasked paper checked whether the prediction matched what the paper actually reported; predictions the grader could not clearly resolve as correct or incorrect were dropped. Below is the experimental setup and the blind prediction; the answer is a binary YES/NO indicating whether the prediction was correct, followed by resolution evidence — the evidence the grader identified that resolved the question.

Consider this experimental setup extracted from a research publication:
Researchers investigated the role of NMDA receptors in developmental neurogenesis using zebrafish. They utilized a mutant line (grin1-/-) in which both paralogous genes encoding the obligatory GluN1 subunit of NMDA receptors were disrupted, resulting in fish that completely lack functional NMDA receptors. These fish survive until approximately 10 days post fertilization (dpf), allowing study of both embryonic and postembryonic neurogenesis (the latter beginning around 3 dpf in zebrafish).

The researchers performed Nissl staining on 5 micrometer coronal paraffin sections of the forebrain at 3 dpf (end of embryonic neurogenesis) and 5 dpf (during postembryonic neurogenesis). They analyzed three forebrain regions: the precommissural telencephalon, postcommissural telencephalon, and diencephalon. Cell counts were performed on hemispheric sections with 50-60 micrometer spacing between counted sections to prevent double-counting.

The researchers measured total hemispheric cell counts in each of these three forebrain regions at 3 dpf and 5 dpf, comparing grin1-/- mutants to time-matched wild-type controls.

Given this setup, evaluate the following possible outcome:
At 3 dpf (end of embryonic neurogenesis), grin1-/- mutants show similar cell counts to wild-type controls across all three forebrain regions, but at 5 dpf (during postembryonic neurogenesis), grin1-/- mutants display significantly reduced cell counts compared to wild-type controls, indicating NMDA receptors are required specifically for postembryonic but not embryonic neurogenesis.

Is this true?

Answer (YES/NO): NO